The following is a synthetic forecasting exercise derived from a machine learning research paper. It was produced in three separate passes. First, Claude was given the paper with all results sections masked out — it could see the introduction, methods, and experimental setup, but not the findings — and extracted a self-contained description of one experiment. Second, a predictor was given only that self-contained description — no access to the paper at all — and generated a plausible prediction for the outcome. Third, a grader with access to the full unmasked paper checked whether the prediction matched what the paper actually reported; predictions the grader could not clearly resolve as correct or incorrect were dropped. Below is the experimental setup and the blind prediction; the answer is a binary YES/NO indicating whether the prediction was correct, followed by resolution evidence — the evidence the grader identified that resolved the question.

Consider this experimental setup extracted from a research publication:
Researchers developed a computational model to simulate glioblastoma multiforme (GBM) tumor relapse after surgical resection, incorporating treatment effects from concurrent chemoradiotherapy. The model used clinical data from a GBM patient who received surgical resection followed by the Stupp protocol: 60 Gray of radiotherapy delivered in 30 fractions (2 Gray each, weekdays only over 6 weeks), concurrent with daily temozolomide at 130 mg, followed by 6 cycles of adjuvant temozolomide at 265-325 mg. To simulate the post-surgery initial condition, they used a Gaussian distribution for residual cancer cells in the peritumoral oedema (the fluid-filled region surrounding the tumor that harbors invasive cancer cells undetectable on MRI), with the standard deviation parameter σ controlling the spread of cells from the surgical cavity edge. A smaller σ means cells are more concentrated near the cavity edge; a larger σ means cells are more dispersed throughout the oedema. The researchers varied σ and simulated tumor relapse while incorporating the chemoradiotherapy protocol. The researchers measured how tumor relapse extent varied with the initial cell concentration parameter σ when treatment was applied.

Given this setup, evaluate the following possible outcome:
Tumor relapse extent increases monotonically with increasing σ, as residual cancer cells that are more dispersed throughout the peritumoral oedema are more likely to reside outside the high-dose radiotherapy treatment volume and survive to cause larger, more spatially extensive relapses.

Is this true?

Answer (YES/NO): YES